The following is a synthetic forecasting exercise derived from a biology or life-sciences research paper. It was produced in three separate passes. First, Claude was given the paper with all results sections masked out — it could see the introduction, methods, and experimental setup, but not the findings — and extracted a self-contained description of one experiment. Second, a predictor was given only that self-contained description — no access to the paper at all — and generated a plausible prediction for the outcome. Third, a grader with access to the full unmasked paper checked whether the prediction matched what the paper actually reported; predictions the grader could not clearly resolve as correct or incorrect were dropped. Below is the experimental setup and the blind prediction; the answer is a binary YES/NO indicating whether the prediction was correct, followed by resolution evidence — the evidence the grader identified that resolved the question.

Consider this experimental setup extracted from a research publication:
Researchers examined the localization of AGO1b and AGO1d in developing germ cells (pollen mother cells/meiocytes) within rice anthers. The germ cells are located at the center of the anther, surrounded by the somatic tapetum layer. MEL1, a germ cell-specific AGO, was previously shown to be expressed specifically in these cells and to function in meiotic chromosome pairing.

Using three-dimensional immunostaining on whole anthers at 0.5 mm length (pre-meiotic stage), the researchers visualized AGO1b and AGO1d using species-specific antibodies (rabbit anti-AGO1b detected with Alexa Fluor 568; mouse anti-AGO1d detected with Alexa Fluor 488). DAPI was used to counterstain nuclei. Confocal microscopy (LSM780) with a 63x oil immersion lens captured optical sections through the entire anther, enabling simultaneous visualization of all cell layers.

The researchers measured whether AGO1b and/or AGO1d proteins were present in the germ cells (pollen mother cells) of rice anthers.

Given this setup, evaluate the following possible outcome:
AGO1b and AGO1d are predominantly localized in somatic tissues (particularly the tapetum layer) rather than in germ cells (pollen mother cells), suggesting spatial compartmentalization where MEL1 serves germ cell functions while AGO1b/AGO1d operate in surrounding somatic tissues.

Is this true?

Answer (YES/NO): NO